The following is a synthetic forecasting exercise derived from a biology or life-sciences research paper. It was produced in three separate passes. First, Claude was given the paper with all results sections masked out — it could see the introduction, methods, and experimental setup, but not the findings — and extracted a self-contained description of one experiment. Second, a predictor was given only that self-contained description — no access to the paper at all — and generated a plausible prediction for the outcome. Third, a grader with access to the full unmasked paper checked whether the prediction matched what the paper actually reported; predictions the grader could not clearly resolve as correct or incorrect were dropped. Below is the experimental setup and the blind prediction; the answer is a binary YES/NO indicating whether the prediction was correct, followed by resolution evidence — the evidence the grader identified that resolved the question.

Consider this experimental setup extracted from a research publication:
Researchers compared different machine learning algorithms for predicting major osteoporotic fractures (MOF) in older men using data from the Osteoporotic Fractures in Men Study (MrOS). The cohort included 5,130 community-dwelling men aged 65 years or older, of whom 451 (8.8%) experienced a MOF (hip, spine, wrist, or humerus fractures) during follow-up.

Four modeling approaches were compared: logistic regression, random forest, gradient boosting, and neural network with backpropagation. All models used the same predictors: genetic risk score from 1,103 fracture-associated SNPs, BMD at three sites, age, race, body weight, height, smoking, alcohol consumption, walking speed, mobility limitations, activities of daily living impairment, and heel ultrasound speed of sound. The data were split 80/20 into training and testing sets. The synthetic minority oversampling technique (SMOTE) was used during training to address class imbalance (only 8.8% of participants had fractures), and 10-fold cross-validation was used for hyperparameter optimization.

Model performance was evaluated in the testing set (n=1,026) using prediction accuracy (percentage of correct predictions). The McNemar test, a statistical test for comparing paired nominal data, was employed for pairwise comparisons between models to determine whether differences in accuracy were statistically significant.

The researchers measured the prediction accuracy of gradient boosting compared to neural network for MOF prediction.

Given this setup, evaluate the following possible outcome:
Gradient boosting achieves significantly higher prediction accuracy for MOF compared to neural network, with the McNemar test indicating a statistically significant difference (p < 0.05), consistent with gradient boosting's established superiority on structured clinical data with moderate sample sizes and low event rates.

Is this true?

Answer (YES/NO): YES